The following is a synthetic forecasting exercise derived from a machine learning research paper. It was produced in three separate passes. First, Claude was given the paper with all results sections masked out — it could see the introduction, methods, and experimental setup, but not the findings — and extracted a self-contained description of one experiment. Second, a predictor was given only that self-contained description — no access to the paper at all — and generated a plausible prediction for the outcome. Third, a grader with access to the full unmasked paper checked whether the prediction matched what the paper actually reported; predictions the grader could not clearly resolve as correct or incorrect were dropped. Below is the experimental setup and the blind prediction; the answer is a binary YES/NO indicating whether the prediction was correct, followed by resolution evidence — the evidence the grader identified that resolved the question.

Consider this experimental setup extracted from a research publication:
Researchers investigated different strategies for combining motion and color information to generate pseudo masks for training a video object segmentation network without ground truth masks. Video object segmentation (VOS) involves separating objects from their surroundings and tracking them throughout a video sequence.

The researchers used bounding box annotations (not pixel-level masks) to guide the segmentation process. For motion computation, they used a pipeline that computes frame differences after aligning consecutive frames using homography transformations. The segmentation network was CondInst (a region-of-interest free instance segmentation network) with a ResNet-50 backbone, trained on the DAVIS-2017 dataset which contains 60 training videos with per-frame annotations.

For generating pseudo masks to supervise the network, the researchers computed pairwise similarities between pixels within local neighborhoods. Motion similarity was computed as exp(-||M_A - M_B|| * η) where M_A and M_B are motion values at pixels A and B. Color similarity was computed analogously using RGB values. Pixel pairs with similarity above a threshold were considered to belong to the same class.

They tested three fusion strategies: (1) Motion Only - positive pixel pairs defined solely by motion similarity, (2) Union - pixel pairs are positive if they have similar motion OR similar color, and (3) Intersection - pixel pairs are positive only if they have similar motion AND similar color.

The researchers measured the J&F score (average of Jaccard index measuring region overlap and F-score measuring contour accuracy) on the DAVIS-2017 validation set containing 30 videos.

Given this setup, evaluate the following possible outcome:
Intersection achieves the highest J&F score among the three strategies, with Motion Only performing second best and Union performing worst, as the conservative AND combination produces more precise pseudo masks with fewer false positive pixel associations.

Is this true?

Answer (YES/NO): YES